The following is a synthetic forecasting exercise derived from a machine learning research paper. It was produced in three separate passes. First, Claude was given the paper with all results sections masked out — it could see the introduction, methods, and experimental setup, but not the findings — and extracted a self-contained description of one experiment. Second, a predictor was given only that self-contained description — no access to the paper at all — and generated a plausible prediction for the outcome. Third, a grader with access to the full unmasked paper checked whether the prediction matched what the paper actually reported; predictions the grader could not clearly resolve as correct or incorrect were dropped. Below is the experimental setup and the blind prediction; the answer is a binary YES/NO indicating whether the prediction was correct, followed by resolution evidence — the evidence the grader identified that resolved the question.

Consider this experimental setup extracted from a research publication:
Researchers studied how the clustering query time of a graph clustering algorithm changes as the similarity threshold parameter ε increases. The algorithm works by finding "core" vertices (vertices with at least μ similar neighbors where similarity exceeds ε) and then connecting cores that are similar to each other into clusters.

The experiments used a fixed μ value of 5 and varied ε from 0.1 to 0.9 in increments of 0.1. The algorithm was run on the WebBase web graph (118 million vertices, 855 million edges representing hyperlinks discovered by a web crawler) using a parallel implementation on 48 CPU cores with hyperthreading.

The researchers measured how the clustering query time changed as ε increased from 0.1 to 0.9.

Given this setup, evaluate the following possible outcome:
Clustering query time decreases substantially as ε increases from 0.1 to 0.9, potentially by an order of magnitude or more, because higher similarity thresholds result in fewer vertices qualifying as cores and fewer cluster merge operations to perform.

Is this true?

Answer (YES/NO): YES